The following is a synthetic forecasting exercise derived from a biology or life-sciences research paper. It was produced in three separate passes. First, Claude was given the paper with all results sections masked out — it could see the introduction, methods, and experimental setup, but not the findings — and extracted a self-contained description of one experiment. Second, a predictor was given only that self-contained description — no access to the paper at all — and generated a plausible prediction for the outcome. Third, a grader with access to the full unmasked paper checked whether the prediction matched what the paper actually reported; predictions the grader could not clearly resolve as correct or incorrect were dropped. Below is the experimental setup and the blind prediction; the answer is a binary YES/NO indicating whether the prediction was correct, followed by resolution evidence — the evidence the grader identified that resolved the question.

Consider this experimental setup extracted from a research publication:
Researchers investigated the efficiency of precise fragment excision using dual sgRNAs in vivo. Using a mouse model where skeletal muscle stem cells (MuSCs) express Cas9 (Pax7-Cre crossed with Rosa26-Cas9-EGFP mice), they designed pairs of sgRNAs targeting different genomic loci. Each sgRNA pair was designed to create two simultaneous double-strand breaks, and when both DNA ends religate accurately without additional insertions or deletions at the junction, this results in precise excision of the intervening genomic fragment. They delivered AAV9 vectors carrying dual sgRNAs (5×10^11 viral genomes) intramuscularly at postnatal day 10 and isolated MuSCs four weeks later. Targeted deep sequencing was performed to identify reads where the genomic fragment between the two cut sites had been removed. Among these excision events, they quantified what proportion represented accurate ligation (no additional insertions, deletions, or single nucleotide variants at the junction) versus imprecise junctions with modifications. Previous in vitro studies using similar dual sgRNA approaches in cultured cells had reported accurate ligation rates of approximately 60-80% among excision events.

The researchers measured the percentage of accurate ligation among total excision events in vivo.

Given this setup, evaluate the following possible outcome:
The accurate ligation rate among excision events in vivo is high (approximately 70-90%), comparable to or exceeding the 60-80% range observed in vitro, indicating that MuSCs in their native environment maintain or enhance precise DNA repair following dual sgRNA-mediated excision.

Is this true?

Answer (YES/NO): NO